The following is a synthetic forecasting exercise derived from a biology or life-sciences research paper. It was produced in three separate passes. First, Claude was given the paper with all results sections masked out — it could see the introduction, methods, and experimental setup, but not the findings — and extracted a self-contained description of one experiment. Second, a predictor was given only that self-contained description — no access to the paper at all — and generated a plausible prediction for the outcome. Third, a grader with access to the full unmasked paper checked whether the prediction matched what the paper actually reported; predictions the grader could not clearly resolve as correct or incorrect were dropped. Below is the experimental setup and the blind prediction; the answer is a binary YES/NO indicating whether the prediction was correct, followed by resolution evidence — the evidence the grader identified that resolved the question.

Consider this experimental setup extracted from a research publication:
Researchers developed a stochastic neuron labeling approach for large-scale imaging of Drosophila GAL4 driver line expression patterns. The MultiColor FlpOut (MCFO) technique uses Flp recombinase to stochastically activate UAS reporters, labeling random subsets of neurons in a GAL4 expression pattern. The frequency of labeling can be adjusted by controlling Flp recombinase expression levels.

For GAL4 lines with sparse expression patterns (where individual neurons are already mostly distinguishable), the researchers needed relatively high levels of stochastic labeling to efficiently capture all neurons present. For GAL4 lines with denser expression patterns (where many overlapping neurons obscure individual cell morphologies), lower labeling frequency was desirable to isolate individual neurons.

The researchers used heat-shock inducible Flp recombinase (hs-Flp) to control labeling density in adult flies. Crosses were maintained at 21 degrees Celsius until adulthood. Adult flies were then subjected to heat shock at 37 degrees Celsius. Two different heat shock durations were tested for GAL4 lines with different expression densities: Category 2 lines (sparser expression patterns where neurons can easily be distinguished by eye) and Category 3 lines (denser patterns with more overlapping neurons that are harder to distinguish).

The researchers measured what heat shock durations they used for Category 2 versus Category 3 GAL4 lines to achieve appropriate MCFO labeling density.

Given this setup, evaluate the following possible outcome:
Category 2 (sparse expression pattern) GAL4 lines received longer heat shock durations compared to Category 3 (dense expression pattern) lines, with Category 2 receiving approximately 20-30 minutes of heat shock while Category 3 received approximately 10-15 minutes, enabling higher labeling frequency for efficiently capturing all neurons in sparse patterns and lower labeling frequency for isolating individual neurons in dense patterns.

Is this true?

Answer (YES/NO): NO